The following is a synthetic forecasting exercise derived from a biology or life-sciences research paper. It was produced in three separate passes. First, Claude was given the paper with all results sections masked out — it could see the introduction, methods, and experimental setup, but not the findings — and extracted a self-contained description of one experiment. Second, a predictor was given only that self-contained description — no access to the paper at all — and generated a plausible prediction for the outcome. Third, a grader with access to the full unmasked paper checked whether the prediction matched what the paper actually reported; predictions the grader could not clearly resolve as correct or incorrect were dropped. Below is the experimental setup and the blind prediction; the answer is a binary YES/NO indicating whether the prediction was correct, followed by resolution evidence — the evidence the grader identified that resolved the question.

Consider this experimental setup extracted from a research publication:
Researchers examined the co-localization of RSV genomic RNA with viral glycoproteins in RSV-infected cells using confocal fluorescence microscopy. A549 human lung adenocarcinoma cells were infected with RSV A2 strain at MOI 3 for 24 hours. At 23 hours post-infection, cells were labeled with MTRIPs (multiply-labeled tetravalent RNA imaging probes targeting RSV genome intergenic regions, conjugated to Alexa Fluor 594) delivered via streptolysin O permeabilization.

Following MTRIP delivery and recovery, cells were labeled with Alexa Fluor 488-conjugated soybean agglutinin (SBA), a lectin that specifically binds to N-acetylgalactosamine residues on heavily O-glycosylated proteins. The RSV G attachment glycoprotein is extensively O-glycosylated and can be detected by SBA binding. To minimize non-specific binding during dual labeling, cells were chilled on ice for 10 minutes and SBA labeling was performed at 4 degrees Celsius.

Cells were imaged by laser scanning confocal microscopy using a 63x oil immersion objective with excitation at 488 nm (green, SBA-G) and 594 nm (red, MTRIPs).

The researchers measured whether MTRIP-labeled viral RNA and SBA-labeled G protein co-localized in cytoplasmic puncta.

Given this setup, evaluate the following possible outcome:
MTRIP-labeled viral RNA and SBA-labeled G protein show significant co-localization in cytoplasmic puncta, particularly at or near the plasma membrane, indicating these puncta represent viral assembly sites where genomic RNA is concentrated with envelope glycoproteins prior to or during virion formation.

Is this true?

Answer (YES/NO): NO